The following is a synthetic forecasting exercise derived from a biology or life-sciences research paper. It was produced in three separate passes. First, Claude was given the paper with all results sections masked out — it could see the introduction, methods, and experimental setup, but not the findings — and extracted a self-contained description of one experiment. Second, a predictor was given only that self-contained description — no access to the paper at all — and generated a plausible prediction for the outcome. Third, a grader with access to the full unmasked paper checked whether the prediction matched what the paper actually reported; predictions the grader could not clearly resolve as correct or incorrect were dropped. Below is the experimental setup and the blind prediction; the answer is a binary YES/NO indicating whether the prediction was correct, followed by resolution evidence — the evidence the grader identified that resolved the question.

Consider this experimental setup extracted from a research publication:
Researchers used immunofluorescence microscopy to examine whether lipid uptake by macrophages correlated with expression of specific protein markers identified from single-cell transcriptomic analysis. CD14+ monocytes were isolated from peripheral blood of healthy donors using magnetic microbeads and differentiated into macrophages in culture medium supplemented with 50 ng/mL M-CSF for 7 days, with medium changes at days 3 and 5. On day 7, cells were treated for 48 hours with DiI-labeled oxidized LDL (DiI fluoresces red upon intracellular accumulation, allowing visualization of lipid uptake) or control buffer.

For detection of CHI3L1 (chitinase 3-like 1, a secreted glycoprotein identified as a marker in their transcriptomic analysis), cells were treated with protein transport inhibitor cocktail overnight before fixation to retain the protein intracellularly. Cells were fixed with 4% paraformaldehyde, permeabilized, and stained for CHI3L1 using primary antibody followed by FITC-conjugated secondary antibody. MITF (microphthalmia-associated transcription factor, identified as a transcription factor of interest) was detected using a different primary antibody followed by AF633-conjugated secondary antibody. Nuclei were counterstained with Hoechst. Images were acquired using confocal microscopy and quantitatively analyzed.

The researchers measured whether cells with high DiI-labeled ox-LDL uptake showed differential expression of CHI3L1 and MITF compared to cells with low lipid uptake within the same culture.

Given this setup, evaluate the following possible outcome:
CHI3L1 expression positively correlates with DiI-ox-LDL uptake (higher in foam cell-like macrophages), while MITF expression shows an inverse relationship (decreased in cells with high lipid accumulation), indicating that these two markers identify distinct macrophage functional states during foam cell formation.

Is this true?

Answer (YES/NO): NO